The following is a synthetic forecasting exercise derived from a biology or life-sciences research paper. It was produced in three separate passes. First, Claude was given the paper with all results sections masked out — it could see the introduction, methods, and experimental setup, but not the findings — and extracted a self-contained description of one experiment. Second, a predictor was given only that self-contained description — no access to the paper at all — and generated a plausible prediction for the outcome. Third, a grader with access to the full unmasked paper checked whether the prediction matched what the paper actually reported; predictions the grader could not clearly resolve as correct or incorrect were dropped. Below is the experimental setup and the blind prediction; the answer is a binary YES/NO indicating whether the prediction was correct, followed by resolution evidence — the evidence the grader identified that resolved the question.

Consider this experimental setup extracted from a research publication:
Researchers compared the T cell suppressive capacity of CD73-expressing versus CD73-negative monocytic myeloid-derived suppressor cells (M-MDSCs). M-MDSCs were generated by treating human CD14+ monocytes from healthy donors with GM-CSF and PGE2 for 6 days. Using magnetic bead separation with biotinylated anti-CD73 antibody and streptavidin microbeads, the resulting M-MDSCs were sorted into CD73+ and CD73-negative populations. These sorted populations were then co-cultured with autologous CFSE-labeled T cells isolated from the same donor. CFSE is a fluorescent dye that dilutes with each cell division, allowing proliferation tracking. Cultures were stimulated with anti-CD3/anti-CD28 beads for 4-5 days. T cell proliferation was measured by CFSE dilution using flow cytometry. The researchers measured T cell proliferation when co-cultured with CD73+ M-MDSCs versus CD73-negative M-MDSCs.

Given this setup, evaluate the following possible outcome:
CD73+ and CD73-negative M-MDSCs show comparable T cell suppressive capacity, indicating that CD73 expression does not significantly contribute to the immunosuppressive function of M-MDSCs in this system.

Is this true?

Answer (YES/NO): NO